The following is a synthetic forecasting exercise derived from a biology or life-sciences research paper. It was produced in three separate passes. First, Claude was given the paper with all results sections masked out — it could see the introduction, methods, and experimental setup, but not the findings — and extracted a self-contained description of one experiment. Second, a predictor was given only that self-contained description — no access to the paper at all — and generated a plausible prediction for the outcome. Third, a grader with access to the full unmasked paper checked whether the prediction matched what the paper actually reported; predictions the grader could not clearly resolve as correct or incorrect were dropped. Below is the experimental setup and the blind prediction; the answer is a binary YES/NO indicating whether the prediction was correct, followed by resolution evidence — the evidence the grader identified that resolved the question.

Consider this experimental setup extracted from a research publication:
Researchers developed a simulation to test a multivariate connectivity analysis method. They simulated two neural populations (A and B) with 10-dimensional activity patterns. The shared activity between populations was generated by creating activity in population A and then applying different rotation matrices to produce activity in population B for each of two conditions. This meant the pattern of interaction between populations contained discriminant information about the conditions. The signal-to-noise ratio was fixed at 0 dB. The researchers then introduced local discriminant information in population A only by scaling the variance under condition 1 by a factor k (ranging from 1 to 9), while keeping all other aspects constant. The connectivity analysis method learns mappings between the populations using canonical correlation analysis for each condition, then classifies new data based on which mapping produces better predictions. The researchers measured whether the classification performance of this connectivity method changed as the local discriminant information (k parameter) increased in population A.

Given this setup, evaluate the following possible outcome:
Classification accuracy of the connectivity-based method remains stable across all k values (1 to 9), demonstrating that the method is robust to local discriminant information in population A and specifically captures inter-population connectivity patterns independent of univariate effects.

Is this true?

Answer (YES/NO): YES